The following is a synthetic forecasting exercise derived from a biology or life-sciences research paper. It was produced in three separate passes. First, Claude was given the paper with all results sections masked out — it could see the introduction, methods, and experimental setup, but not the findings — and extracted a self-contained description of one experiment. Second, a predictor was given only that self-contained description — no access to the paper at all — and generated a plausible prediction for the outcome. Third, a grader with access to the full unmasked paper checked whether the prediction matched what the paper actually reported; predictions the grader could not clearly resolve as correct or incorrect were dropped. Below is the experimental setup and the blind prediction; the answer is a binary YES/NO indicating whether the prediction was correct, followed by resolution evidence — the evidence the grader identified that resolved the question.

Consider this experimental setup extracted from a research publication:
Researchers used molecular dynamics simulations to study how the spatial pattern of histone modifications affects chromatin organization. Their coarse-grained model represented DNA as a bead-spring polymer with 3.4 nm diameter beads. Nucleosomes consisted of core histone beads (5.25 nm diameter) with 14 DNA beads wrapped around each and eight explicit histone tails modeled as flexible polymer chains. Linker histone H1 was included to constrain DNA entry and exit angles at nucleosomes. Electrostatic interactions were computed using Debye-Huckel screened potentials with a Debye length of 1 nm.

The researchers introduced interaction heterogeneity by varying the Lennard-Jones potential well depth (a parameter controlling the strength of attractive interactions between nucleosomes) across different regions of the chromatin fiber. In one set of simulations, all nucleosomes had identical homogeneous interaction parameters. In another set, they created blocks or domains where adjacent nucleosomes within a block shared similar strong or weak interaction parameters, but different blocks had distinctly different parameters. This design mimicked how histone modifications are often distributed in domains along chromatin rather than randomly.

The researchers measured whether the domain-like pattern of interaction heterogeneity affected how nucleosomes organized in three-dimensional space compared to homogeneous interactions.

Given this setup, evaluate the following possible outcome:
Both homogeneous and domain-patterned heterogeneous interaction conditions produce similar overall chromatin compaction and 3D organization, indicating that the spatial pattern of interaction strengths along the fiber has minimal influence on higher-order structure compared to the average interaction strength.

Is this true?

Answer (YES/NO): NO